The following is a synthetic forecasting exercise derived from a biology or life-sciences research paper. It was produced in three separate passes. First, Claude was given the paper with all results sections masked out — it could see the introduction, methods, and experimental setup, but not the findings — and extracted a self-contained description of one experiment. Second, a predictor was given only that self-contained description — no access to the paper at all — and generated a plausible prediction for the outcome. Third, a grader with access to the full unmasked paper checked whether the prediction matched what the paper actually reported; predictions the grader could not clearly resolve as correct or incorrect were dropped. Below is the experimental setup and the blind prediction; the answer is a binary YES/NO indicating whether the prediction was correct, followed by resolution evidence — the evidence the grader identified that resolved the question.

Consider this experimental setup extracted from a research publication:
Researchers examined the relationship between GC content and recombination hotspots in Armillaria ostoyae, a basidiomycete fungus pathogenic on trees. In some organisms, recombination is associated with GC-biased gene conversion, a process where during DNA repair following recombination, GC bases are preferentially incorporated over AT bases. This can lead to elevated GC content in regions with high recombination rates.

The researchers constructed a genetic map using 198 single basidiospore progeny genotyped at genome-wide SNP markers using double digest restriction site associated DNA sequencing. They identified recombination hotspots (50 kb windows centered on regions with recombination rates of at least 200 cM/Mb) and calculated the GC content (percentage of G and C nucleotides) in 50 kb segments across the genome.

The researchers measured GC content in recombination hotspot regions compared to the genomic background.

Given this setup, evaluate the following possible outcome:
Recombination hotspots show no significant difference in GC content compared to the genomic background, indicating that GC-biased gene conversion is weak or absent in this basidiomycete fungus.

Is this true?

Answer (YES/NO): YES